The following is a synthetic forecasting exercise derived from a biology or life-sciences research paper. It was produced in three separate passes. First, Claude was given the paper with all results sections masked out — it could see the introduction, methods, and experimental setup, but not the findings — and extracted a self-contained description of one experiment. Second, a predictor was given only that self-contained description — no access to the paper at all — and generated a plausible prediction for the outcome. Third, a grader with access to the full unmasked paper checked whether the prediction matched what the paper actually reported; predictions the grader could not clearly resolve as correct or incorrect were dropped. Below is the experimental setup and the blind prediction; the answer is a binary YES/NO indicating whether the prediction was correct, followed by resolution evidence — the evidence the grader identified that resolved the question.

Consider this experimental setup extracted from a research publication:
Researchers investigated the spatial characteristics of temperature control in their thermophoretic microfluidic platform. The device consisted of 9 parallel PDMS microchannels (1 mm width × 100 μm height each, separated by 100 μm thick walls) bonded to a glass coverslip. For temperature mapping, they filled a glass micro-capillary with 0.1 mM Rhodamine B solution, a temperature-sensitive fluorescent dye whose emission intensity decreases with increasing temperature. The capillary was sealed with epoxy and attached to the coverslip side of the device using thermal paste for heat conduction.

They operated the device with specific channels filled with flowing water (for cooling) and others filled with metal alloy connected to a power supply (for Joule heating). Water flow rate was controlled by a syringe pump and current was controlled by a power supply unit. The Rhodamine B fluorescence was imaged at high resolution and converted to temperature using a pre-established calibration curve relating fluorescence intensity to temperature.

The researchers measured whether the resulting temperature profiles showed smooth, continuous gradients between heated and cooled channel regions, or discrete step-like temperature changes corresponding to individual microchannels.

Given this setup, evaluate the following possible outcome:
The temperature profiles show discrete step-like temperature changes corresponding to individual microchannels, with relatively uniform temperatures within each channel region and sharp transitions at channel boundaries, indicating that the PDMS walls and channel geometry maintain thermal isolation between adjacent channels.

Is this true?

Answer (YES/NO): NO